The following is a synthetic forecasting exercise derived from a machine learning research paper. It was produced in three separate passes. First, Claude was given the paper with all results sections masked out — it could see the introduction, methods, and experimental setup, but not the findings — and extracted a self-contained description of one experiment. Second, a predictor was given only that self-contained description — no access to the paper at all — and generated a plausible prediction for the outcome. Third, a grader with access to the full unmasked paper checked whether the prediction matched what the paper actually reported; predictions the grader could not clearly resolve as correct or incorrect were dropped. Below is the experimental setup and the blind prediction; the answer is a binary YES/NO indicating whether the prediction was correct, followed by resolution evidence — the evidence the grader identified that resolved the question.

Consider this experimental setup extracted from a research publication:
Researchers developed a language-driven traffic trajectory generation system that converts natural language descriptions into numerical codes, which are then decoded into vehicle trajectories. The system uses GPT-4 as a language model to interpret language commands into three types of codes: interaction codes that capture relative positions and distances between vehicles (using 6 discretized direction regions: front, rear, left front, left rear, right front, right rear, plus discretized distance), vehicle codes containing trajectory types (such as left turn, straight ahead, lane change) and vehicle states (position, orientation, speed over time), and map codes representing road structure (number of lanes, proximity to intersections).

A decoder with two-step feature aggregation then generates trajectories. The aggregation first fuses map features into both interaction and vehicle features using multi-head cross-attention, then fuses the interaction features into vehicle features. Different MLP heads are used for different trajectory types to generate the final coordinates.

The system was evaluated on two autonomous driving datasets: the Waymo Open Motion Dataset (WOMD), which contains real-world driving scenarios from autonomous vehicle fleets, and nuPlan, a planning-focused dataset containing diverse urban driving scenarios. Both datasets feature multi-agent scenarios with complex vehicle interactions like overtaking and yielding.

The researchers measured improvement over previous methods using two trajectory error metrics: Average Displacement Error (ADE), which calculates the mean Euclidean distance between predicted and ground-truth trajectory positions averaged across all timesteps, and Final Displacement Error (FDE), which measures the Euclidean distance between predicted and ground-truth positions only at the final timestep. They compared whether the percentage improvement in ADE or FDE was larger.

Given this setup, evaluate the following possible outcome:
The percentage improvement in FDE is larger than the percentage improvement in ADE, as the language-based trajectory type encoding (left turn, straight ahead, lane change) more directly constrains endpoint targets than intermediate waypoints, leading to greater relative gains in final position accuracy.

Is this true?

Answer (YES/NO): YES